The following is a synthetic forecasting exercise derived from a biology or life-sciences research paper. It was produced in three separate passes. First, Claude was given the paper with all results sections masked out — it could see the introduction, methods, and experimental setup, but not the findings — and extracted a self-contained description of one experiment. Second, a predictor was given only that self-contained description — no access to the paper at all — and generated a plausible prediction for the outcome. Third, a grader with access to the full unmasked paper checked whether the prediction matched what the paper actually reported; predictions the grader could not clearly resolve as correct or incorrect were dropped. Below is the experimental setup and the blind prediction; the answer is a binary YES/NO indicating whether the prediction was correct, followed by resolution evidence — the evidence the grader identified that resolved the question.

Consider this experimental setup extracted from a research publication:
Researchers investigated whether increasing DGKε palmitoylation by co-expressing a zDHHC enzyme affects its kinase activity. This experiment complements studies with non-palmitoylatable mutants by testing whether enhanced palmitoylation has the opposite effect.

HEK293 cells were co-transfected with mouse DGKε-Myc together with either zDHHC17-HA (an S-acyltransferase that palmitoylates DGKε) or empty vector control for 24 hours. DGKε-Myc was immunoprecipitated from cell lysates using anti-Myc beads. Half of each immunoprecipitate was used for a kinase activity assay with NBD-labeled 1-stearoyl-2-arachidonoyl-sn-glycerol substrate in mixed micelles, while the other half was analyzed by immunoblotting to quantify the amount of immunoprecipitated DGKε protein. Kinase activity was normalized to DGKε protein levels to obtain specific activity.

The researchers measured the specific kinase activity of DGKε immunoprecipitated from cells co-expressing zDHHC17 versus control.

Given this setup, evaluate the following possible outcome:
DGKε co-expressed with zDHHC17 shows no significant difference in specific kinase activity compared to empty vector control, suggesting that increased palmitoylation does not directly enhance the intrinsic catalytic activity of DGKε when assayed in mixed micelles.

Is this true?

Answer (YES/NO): NO